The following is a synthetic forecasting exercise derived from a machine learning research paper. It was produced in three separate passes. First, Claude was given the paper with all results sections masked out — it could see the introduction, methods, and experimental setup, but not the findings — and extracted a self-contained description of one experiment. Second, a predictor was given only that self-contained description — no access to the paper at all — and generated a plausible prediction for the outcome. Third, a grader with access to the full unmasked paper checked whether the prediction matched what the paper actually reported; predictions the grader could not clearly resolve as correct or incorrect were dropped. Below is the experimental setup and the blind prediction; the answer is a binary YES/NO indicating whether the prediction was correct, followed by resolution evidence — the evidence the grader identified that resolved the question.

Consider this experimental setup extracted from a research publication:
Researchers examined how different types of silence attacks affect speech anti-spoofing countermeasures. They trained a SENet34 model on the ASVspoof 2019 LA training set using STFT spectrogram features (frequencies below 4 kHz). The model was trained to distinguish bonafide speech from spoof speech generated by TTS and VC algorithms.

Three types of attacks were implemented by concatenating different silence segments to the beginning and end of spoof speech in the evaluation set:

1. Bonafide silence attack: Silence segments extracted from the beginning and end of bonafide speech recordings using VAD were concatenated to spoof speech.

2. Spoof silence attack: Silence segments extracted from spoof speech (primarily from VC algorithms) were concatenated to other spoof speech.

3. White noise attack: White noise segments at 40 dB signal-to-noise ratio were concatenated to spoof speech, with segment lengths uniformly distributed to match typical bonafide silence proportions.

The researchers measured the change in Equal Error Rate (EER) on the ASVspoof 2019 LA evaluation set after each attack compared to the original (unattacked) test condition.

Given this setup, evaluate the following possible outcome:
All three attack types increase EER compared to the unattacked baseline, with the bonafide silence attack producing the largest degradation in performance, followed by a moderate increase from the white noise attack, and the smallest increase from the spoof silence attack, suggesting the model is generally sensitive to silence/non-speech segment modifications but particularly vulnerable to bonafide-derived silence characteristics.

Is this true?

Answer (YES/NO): YES